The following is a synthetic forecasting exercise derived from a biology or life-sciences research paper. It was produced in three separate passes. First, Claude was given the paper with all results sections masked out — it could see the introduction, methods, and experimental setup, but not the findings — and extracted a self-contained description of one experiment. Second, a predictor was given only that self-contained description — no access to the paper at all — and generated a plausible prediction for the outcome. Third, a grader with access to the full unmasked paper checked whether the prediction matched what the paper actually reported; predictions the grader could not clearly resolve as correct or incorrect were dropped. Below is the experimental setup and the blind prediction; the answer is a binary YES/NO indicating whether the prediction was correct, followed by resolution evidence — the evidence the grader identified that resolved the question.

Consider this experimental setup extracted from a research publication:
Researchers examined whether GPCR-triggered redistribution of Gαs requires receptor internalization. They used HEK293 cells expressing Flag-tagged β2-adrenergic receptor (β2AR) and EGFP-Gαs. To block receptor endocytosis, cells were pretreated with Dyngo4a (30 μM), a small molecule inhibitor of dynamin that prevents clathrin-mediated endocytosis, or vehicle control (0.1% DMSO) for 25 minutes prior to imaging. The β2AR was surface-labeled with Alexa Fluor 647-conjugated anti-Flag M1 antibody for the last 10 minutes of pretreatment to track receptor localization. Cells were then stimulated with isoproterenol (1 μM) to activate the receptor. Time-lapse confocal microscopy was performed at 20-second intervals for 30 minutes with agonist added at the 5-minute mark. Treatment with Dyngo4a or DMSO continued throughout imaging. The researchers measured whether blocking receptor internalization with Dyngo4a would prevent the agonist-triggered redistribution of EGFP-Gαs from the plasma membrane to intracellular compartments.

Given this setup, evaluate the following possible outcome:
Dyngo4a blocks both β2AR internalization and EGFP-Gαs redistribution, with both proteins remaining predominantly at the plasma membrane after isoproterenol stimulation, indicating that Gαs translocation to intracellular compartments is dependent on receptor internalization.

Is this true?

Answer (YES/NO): NO